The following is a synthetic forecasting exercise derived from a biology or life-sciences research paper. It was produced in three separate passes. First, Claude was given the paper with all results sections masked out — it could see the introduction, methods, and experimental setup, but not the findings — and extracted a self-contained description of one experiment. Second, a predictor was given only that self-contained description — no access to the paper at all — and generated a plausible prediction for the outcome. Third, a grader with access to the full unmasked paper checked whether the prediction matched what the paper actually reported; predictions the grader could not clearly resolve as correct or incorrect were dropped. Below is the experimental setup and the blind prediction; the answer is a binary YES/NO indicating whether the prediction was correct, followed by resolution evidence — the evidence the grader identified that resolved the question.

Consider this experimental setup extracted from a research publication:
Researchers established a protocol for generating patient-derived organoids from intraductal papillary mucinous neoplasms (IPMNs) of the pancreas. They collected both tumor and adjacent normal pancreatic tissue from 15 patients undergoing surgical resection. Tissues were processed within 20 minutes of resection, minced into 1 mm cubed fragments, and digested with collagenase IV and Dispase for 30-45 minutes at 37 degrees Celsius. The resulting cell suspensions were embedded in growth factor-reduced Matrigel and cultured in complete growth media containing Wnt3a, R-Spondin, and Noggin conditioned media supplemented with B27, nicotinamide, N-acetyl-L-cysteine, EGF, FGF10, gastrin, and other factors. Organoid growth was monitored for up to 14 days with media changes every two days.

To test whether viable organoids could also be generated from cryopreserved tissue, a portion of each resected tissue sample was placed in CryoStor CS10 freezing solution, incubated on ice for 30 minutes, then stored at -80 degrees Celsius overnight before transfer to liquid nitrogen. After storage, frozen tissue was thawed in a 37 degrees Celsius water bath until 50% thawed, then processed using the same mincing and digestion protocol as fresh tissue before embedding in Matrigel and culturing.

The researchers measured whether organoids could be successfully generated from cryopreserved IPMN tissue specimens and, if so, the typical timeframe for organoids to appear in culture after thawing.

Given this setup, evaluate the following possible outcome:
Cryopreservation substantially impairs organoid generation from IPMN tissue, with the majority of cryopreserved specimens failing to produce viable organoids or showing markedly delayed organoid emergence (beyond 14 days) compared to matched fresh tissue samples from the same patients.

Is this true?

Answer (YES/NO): NO